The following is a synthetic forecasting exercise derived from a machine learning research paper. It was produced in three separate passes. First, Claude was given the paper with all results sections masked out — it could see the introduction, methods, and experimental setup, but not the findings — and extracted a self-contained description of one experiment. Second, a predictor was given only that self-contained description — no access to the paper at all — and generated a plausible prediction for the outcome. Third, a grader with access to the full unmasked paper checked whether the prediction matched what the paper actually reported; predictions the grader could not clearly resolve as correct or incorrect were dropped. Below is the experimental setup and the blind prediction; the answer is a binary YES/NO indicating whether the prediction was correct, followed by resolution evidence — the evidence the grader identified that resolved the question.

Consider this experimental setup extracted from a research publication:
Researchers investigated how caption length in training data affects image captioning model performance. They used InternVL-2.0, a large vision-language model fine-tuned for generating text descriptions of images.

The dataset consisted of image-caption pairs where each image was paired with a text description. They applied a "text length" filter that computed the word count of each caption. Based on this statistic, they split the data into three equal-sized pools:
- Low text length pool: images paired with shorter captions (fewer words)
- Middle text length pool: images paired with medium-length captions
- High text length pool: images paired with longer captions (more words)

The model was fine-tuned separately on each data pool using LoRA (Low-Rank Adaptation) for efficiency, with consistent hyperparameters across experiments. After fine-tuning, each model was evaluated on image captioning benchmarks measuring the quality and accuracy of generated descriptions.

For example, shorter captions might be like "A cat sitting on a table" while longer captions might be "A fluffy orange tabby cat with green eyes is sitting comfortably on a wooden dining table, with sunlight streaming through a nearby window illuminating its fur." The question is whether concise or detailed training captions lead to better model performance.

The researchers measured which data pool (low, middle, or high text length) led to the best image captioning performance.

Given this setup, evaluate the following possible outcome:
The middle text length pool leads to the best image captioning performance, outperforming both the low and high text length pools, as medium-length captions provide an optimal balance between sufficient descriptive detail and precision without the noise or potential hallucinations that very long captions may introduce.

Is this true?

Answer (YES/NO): NO